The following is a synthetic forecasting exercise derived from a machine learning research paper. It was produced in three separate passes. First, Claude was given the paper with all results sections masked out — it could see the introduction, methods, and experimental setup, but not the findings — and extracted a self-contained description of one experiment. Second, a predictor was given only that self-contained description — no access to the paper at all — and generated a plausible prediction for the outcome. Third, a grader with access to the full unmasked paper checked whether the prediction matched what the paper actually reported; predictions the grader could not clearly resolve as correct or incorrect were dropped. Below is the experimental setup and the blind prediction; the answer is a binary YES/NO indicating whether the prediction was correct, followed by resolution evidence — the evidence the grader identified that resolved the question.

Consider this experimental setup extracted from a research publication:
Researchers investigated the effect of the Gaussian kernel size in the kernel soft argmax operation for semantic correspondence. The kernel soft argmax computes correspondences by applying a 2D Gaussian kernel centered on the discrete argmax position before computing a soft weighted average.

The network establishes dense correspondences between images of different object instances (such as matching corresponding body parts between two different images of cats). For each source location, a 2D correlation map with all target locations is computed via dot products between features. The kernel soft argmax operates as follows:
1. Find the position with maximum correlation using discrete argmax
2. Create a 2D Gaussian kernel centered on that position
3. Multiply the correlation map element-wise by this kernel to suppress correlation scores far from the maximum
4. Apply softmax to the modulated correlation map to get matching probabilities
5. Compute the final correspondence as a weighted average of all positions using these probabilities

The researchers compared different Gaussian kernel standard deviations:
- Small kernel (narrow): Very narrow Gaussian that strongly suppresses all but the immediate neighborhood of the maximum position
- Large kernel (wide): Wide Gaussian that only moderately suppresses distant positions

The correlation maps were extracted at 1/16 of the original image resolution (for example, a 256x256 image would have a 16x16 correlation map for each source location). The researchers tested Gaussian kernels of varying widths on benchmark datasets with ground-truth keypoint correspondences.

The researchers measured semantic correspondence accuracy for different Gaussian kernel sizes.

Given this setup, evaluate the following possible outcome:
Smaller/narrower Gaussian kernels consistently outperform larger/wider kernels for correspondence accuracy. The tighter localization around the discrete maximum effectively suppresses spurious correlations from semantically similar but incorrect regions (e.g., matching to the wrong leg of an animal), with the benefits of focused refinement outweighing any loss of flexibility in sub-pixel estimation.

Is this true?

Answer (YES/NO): NO